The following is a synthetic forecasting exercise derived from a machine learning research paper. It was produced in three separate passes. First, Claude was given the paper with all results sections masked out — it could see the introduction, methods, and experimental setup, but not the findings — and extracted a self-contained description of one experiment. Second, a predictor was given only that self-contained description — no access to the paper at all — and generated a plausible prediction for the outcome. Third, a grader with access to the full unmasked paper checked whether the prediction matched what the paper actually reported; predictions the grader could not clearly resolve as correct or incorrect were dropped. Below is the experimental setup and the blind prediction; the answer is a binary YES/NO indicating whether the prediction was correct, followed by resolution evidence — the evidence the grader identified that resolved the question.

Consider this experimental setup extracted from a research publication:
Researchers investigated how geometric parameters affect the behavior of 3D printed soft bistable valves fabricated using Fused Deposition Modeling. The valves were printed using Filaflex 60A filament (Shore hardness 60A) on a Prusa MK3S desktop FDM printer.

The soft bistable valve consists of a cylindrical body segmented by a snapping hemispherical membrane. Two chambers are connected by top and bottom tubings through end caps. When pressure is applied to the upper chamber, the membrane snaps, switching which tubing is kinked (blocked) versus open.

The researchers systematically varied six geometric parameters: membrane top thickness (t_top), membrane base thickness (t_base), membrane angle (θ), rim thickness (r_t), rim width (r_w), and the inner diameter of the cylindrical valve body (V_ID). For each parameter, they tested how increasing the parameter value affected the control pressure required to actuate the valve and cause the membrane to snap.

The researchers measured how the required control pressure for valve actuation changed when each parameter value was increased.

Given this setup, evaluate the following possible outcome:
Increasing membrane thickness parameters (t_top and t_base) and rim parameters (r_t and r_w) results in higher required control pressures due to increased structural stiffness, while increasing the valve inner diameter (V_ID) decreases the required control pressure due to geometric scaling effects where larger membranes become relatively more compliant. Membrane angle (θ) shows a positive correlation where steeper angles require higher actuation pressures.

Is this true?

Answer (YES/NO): NO